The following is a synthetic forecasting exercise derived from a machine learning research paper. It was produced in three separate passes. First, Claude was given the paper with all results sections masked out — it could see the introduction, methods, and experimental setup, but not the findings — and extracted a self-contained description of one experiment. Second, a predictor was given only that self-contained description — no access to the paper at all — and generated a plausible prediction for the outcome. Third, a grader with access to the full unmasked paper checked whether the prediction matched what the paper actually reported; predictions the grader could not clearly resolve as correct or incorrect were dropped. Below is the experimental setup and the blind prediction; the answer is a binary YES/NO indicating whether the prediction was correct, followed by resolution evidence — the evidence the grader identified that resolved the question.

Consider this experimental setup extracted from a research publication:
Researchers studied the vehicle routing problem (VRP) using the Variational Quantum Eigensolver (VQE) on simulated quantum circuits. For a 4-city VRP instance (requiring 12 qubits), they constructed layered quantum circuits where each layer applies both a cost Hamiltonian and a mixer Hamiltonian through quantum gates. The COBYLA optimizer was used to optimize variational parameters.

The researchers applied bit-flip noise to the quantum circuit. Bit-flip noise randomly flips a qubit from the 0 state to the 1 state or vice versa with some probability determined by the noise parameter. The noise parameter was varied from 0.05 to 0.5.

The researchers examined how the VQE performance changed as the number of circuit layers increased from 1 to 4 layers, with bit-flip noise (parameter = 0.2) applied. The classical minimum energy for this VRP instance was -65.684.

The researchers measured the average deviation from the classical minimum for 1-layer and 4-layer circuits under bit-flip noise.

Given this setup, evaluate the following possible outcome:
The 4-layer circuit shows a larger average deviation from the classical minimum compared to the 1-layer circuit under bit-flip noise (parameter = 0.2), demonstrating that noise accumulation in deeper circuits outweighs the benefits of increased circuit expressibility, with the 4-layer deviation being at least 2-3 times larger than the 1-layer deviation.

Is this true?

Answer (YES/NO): YES